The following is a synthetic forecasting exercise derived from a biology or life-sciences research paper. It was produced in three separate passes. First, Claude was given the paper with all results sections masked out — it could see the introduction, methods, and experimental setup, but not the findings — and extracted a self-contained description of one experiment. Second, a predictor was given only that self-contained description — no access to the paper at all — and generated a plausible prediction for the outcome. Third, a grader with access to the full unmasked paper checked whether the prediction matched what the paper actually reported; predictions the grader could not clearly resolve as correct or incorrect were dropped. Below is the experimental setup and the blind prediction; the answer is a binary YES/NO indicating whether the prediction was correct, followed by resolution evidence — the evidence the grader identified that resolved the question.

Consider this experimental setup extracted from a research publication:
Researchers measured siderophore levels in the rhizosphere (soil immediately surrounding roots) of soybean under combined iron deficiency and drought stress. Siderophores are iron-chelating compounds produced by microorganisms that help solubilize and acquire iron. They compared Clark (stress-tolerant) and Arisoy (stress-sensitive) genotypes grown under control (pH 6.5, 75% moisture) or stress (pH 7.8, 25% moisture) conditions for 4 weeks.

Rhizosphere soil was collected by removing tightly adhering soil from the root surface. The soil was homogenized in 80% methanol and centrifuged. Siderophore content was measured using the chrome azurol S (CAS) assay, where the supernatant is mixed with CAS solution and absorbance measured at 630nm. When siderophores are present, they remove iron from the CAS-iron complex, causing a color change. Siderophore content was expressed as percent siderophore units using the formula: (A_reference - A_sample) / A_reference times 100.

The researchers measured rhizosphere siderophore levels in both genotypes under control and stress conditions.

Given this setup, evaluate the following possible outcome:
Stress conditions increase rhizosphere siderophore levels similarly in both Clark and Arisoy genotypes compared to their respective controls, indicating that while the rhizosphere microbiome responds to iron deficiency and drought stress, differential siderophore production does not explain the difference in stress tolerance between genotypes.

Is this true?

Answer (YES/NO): NO